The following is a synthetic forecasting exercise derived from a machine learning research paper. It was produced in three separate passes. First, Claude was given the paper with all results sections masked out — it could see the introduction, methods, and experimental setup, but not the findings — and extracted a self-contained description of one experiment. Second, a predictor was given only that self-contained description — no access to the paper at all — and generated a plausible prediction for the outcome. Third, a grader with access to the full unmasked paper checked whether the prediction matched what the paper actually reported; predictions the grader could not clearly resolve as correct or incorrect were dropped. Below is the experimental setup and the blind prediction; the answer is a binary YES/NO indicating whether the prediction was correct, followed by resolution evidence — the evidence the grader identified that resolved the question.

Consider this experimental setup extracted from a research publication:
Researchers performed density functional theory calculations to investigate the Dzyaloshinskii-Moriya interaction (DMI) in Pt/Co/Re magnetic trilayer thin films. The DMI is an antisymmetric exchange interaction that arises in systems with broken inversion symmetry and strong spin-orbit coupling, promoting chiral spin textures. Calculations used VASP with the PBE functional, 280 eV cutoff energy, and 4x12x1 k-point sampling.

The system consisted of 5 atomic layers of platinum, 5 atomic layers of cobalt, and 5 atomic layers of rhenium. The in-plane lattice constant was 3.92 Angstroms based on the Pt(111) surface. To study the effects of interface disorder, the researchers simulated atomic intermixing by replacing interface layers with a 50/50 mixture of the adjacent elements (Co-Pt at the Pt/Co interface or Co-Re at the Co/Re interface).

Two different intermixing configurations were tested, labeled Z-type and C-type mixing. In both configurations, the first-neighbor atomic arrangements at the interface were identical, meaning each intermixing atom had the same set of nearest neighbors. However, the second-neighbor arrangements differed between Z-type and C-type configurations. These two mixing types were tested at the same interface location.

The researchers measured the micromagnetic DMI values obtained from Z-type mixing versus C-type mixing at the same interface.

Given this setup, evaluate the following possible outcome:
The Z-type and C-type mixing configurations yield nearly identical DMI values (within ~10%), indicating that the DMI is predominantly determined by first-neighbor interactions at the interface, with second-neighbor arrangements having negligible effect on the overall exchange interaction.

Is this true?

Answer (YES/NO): NO